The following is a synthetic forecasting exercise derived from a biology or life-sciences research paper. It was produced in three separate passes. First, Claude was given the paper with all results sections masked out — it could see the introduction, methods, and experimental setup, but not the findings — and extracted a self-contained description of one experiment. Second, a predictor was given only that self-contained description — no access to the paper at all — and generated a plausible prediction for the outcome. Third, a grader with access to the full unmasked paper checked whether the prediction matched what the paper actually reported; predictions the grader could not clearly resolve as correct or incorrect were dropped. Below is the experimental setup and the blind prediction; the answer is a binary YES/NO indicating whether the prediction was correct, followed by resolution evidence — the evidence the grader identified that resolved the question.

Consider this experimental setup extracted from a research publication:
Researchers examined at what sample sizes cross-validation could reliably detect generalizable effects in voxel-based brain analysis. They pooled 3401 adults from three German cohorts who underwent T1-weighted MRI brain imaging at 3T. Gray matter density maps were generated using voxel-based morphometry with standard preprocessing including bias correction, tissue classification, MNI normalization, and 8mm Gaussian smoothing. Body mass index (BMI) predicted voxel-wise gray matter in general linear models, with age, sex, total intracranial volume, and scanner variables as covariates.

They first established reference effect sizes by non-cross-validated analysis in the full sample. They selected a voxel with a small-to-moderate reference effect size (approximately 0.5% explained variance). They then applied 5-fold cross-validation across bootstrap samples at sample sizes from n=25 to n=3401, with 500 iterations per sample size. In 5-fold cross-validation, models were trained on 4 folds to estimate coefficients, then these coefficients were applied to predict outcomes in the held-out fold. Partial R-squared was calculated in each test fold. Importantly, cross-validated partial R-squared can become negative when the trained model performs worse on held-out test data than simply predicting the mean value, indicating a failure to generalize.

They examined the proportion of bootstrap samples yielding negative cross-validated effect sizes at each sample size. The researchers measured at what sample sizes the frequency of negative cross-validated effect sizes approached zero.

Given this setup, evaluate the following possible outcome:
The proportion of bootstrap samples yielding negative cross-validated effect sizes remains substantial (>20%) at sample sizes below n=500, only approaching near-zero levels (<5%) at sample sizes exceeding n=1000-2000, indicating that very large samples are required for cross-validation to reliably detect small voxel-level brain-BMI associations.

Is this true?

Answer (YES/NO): NO